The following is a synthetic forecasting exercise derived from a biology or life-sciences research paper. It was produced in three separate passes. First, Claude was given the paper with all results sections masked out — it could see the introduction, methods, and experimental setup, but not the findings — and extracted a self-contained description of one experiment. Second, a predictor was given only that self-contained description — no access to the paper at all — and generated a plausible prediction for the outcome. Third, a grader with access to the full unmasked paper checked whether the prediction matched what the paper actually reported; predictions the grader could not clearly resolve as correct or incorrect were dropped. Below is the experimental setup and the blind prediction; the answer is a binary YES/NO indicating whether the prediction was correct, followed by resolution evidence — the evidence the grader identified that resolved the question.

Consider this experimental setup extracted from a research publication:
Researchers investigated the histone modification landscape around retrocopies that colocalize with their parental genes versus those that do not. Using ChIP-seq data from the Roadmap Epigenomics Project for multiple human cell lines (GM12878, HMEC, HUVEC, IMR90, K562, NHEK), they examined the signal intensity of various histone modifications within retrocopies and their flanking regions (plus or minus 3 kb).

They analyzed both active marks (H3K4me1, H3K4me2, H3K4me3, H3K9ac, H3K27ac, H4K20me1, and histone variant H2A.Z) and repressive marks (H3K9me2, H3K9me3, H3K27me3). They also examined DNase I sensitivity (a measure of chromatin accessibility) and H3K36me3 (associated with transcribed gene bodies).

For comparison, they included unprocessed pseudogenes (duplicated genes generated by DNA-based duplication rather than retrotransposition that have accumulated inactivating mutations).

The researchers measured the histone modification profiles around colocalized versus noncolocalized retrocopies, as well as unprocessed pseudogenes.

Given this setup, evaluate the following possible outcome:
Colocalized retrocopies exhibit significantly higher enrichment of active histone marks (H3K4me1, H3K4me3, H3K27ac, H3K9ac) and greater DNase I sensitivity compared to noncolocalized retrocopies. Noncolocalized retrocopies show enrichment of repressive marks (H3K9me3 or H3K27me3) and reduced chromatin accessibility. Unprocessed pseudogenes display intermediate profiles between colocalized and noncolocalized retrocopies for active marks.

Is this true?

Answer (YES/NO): NO